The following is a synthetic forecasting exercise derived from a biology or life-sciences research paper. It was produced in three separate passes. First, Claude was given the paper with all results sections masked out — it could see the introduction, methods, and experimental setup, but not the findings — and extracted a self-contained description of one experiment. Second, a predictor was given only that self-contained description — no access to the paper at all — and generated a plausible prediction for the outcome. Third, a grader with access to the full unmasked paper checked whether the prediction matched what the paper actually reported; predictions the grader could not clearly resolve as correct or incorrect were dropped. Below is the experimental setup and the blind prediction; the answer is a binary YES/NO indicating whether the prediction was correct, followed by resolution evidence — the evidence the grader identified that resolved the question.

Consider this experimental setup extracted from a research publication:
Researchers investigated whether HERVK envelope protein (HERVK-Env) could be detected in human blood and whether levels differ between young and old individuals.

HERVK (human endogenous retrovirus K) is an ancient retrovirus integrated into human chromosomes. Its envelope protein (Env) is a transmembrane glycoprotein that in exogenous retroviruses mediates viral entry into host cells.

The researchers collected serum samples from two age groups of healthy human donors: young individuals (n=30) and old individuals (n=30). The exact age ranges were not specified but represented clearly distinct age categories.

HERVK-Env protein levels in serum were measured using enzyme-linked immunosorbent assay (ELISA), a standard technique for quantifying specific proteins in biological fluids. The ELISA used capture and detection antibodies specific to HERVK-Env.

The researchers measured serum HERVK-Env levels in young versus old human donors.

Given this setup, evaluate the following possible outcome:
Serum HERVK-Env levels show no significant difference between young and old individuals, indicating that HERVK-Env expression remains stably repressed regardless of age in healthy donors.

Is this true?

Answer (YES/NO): NO